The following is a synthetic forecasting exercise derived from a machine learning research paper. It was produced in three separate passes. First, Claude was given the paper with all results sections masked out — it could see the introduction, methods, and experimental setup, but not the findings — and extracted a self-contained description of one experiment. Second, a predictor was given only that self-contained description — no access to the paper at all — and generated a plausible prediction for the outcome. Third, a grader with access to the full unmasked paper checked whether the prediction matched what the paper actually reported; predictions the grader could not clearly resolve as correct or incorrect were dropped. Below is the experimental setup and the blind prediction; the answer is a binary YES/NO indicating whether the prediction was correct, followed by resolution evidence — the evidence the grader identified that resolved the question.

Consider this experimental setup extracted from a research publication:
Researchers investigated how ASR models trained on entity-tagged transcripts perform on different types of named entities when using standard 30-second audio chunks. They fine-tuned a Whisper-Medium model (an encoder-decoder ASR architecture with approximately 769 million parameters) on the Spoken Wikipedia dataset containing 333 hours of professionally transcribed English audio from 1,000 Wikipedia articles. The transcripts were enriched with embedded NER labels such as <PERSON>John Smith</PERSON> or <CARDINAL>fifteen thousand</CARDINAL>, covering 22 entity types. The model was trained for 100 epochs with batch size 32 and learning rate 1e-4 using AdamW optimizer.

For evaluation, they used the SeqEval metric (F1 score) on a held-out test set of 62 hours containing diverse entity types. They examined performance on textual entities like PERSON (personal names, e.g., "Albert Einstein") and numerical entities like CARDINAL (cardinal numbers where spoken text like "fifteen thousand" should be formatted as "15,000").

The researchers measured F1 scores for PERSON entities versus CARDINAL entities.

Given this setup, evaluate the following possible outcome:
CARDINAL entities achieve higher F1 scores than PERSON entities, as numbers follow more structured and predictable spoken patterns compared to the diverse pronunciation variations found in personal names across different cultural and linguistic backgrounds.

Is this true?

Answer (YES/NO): YES